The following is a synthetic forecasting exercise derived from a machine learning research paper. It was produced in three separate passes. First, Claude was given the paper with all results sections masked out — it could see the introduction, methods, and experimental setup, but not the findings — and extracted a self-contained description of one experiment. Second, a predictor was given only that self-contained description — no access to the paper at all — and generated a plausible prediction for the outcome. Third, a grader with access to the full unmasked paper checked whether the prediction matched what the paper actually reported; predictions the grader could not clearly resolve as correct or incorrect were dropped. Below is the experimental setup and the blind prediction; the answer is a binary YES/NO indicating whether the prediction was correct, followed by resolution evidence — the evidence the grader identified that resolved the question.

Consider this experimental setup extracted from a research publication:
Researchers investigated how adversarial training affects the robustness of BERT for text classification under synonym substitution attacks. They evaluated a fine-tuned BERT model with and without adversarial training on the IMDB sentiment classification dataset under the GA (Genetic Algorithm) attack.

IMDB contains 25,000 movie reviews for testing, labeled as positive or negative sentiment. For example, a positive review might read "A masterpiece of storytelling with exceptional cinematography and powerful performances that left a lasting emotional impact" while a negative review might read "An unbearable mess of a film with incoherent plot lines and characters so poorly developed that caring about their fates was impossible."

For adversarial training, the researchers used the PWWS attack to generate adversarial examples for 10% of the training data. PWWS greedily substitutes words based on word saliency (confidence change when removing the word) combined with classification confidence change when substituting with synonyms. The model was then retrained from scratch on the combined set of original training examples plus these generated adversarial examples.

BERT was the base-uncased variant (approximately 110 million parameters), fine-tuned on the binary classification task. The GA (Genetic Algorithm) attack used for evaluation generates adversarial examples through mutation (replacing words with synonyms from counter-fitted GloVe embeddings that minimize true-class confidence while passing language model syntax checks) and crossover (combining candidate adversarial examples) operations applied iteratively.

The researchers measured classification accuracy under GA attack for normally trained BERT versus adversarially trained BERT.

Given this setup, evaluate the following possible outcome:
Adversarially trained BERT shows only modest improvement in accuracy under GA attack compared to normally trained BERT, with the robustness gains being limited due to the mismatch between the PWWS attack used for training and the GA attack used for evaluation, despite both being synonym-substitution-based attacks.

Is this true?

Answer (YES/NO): NO